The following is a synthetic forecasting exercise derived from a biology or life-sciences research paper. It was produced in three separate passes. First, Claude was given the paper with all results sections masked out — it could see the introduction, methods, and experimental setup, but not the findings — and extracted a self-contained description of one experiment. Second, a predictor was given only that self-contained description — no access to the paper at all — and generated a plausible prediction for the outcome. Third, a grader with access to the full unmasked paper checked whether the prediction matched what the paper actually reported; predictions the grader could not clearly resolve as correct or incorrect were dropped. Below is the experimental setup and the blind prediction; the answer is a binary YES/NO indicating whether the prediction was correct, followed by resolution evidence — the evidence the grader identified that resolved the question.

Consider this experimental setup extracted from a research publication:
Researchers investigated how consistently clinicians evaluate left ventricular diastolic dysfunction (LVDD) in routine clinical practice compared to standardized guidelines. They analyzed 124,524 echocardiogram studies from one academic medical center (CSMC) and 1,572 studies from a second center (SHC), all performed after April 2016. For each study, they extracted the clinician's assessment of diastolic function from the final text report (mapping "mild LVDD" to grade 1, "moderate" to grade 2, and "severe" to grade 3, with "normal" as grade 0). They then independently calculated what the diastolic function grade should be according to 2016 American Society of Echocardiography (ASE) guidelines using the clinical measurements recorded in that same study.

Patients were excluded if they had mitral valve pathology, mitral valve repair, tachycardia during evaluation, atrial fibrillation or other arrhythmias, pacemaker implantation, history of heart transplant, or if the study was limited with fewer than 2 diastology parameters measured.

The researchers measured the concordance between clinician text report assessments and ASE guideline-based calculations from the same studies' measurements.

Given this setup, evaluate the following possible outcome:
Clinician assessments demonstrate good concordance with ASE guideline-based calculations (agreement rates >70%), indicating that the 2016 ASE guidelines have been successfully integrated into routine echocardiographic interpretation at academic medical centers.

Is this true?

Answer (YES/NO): NO